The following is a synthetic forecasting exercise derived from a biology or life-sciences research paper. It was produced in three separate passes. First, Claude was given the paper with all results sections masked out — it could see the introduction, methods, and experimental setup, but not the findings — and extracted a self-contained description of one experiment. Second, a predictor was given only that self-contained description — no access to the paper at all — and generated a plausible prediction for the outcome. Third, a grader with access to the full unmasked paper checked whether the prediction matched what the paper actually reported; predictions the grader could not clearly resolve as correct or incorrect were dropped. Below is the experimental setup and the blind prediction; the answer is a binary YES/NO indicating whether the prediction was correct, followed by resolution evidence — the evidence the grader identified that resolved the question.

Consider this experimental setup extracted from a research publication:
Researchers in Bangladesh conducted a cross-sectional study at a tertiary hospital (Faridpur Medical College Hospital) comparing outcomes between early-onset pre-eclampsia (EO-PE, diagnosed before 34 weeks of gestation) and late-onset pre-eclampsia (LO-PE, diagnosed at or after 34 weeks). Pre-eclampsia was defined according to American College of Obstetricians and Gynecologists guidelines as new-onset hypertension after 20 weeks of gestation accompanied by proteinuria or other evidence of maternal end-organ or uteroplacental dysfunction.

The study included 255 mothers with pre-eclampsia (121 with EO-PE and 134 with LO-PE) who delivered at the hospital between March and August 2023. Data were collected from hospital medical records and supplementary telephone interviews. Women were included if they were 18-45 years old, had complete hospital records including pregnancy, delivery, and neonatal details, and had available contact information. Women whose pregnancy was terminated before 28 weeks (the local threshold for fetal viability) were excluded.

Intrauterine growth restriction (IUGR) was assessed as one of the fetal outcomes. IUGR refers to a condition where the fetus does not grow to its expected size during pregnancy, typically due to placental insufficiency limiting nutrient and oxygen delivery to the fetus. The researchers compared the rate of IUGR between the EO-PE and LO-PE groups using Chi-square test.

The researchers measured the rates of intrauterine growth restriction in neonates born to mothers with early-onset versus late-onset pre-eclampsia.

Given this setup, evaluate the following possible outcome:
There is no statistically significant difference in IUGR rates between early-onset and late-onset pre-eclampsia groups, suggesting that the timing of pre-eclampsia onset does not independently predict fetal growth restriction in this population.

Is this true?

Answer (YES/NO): NO